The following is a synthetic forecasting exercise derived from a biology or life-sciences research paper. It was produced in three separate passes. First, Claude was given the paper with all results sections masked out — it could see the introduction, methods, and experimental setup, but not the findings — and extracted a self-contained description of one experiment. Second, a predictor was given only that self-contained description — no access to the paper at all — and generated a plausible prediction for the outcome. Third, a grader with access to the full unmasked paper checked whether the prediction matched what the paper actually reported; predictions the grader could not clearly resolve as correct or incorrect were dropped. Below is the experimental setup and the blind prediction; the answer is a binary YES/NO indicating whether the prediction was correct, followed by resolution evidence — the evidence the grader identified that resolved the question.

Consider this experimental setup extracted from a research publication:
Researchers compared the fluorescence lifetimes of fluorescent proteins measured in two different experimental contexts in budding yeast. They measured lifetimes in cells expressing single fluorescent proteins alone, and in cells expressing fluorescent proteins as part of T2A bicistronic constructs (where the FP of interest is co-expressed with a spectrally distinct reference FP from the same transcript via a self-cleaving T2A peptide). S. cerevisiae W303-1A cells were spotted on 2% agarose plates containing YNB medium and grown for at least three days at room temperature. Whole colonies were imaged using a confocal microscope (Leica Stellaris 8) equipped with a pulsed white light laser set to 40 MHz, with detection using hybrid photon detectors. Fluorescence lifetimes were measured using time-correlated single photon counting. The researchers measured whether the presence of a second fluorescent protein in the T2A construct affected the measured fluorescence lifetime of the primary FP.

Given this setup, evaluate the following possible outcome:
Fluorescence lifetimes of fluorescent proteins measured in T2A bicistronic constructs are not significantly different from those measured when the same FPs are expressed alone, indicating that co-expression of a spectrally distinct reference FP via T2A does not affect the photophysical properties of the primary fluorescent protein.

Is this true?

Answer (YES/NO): NO